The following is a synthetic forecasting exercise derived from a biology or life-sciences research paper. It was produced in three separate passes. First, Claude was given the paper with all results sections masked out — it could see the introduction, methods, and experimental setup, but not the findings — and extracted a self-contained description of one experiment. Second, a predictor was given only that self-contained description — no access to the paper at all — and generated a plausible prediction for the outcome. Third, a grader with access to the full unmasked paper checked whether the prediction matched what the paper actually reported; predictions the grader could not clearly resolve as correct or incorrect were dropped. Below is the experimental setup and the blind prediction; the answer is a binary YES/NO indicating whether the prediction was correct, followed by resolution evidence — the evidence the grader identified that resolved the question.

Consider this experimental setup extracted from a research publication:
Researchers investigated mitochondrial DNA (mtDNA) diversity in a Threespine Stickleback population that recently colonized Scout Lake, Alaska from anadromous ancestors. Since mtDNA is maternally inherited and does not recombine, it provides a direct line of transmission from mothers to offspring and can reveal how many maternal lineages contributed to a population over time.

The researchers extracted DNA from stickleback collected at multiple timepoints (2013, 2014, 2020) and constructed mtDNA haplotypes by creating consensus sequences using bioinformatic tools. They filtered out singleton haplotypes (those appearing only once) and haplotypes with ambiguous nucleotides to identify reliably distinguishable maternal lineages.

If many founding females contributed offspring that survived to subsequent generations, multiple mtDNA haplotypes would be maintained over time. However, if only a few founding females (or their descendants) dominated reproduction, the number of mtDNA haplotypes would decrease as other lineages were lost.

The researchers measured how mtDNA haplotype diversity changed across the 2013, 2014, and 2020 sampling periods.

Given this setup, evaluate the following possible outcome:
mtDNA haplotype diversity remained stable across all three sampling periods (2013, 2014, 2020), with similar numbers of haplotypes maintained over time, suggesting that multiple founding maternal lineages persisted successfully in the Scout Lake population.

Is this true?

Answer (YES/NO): NO